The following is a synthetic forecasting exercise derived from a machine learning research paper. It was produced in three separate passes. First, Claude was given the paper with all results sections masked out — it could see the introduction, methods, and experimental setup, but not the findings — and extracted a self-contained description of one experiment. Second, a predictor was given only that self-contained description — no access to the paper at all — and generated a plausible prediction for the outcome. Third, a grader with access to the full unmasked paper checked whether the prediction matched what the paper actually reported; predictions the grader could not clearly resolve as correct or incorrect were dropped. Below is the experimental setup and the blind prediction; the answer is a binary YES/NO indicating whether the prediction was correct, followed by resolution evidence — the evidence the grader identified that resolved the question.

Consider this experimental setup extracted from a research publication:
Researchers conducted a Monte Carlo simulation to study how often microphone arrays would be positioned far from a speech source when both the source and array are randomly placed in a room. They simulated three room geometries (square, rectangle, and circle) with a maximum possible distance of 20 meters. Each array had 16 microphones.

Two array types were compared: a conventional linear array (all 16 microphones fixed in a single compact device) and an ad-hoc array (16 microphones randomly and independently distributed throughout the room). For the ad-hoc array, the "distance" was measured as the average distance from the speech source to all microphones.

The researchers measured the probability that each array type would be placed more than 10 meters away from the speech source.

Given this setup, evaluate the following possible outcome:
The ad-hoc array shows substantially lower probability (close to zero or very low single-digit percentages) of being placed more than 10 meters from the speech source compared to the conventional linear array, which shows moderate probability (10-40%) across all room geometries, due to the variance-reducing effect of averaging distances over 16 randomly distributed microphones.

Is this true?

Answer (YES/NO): NO